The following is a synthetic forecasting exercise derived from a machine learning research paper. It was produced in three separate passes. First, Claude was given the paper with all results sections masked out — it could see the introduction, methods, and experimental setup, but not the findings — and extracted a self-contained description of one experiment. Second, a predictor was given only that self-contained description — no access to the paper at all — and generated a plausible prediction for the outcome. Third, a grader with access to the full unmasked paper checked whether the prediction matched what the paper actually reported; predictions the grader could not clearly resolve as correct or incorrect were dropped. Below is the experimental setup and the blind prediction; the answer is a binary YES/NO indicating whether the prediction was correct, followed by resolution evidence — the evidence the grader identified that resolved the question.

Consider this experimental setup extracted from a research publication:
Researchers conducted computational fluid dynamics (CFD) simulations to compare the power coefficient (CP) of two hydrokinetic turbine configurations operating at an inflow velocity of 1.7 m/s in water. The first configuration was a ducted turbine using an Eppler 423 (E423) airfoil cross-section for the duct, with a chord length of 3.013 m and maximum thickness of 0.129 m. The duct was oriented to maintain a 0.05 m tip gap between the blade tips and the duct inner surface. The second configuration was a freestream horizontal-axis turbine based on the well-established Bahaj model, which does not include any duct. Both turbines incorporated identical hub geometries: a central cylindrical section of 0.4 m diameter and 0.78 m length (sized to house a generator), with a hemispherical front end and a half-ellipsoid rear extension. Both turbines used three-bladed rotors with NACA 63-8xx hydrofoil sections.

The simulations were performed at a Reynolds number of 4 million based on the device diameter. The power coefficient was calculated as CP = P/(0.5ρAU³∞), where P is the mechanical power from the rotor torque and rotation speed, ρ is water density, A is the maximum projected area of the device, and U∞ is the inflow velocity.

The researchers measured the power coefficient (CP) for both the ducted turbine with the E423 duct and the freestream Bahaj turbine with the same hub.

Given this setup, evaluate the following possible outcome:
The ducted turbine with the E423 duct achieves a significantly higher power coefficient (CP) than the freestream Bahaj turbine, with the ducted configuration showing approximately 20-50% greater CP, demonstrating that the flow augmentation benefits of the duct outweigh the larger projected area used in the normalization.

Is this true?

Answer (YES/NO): NO